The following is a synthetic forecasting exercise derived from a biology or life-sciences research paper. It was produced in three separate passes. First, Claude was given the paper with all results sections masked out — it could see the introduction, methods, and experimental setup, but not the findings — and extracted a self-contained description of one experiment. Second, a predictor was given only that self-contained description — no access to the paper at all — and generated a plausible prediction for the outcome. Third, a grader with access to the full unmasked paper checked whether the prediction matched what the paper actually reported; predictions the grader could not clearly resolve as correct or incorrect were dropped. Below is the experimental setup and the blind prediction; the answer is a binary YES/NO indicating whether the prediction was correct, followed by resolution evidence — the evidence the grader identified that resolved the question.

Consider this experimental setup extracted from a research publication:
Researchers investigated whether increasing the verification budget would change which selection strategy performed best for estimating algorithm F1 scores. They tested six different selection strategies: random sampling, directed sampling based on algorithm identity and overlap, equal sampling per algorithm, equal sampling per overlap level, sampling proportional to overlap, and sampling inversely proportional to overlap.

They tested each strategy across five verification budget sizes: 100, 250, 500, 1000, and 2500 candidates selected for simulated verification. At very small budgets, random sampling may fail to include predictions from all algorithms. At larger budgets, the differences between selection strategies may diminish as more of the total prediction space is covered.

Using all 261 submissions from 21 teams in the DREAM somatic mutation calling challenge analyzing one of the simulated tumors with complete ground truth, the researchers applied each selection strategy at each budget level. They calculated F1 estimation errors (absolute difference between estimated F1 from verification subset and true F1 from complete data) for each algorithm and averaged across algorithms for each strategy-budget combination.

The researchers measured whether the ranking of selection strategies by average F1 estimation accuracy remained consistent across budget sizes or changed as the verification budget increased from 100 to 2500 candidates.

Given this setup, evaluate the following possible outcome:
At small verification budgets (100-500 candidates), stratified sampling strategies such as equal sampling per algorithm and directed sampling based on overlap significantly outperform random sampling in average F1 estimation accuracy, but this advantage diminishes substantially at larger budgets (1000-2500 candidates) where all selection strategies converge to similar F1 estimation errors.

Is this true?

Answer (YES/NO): YES